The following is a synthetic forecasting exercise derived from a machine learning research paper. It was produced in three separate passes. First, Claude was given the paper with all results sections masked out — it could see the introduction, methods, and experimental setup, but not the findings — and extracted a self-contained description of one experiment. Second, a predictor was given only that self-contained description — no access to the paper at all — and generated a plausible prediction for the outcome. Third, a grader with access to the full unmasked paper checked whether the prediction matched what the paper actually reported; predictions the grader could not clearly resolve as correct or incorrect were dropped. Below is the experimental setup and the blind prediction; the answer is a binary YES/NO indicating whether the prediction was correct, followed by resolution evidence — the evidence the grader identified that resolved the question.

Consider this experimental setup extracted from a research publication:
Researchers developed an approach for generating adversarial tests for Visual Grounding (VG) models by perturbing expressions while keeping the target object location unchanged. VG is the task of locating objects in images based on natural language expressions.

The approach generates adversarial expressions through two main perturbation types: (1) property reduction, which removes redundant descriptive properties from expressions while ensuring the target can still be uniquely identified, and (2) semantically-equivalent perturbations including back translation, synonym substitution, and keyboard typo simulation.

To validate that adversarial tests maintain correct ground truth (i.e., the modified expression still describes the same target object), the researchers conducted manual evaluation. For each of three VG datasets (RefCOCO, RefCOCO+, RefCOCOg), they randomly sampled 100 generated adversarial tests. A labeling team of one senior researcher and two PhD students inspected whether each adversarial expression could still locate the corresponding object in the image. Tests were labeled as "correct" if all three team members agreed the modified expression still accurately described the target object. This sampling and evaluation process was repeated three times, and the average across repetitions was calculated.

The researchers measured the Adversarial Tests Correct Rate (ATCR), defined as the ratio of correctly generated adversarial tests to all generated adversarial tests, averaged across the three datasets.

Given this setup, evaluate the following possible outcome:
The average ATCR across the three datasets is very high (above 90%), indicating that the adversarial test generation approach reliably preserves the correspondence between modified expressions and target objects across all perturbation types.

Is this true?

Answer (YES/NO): YES